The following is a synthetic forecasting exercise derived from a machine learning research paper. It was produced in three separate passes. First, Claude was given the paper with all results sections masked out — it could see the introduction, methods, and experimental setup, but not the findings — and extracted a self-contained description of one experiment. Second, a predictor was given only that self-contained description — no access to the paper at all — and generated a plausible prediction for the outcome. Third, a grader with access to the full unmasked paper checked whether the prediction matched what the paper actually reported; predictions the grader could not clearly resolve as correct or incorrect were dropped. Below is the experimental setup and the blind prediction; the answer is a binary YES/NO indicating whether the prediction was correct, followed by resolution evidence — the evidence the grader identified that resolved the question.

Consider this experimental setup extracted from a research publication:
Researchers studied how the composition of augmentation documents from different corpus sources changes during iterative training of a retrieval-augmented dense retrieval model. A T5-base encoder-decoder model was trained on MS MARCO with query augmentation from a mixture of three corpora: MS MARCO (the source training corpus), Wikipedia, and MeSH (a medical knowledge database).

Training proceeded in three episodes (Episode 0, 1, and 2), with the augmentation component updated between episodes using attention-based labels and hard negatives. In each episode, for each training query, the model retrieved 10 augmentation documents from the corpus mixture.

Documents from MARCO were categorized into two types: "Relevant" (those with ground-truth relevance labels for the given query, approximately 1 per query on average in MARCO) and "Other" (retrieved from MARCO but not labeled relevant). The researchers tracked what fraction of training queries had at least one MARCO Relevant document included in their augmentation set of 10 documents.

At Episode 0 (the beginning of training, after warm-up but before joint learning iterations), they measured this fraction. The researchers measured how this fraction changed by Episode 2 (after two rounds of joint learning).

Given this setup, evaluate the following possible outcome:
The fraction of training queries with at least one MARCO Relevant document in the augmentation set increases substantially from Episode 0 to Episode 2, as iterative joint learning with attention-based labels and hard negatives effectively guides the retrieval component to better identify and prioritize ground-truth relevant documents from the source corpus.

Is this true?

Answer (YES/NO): YES